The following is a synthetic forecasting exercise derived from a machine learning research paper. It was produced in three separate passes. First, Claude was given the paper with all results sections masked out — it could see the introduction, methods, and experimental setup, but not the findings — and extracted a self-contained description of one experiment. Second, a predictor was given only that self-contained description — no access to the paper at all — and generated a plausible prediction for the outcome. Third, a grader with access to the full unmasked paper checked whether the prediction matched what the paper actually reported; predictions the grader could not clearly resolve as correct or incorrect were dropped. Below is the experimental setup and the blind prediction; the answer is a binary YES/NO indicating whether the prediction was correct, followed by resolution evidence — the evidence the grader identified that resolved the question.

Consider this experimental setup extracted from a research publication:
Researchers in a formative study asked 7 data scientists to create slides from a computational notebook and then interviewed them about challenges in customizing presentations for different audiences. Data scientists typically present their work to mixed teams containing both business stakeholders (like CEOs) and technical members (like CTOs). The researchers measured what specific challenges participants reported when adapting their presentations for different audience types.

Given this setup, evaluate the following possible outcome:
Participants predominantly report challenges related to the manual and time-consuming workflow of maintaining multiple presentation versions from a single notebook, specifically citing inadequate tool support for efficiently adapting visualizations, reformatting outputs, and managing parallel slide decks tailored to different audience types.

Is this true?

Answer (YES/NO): NO